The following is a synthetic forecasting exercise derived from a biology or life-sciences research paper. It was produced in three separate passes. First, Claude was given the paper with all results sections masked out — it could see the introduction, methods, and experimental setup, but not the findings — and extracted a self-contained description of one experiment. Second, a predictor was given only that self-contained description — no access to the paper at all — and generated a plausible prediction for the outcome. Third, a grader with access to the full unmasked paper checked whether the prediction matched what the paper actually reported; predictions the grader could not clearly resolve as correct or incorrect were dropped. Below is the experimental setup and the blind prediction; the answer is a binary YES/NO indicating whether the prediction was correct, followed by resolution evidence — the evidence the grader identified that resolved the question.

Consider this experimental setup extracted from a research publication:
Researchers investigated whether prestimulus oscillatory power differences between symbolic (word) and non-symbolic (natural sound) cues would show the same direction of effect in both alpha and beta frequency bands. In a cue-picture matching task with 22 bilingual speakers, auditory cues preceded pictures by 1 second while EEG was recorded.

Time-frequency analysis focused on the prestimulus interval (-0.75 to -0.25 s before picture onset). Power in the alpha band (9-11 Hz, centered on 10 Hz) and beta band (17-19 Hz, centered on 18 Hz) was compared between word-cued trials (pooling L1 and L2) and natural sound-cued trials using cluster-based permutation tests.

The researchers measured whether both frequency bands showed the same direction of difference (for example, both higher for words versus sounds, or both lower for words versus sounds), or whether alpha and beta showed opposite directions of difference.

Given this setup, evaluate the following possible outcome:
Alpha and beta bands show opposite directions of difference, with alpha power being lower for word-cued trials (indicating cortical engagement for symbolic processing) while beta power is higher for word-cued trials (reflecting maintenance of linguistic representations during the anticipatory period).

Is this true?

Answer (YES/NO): NO